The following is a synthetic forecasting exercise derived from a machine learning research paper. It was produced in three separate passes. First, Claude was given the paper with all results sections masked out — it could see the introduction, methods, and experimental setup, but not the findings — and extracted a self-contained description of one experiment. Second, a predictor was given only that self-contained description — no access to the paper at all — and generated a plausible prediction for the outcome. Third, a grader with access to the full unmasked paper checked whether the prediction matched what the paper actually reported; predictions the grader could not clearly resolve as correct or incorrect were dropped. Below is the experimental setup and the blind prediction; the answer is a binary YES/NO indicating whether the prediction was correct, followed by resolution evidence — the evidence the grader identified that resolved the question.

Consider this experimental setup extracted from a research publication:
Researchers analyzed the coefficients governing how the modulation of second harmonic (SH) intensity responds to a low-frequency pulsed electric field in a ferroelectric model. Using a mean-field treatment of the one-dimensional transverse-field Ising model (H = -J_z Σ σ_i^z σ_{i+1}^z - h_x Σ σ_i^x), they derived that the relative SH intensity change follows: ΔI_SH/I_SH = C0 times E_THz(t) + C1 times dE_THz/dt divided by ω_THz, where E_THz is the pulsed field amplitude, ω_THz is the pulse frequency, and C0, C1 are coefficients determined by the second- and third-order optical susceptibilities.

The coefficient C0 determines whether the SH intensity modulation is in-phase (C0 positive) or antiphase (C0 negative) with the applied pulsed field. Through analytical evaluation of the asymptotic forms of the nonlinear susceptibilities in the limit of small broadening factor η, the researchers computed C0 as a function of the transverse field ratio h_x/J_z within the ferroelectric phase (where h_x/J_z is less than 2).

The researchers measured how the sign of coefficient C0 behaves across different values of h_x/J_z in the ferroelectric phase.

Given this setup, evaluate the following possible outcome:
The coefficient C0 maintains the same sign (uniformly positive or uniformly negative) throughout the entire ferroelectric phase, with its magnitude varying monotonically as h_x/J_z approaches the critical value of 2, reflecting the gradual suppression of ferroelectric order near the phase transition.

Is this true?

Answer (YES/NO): NO